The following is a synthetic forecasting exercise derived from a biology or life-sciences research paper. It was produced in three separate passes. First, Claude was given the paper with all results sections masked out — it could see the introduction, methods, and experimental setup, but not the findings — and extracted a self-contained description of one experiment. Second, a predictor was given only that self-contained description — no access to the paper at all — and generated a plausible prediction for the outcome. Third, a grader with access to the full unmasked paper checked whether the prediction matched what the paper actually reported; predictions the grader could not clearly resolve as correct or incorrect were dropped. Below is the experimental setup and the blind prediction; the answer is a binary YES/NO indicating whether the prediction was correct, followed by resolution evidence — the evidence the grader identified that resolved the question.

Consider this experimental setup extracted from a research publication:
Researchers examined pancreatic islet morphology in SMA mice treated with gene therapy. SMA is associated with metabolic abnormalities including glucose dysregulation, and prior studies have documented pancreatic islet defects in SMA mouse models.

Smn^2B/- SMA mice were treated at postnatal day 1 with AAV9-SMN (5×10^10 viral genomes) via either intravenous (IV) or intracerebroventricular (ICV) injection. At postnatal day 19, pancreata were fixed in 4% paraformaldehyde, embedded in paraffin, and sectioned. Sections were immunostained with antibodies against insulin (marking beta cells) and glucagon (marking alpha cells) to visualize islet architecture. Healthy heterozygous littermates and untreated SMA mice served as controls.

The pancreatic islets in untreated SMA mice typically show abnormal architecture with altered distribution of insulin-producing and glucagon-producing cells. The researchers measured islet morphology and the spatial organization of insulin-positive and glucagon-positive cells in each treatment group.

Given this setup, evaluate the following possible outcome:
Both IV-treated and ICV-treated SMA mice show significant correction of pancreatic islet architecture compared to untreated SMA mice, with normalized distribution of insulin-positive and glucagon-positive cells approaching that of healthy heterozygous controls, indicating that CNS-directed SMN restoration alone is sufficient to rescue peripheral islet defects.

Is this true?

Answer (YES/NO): NO